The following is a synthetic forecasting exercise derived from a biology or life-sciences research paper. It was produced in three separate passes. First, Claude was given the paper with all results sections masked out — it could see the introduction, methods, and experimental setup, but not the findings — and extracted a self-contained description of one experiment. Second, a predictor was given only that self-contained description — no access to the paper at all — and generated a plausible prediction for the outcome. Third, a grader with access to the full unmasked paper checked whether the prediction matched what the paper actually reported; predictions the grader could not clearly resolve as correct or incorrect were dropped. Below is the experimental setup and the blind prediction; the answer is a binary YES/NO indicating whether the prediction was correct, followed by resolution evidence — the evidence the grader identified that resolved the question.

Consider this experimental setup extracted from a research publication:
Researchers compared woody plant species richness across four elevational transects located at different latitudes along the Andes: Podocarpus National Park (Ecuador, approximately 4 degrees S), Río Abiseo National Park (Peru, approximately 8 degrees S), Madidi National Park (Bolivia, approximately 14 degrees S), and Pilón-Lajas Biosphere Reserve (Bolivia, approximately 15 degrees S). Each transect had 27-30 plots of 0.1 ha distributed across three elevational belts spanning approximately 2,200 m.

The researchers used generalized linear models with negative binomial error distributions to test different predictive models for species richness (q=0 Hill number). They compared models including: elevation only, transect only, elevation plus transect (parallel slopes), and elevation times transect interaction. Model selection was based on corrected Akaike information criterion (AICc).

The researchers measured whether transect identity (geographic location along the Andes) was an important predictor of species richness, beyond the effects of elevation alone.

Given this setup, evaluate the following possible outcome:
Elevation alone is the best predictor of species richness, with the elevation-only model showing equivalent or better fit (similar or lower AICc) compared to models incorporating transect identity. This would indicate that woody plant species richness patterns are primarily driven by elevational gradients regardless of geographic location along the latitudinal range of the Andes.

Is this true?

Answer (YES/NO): NO